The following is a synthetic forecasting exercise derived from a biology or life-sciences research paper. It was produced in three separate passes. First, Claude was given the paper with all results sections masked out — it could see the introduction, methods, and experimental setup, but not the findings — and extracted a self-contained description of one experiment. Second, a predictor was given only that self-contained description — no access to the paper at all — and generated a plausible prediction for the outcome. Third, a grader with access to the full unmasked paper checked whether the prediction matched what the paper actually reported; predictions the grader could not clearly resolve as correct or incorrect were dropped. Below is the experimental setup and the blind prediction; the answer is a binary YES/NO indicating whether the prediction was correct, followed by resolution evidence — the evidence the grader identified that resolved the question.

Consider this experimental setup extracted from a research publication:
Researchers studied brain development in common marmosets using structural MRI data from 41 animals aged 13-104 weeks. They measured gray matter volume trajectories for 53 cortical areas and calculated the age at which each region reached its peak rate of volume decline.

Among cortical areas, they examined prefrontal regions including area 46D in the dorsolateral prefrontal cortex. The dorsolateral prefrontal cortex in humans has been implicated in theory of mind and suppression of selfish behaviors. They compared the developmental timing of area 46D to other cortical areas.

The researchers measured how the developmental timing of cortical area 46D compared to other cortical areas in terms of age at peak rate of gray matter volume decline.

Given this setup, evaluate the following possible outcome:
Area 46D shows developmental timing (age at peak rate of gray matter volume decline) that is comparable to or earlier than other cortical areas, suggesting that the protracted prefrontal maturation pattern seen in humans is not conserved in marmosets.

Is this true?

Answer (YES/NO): NO